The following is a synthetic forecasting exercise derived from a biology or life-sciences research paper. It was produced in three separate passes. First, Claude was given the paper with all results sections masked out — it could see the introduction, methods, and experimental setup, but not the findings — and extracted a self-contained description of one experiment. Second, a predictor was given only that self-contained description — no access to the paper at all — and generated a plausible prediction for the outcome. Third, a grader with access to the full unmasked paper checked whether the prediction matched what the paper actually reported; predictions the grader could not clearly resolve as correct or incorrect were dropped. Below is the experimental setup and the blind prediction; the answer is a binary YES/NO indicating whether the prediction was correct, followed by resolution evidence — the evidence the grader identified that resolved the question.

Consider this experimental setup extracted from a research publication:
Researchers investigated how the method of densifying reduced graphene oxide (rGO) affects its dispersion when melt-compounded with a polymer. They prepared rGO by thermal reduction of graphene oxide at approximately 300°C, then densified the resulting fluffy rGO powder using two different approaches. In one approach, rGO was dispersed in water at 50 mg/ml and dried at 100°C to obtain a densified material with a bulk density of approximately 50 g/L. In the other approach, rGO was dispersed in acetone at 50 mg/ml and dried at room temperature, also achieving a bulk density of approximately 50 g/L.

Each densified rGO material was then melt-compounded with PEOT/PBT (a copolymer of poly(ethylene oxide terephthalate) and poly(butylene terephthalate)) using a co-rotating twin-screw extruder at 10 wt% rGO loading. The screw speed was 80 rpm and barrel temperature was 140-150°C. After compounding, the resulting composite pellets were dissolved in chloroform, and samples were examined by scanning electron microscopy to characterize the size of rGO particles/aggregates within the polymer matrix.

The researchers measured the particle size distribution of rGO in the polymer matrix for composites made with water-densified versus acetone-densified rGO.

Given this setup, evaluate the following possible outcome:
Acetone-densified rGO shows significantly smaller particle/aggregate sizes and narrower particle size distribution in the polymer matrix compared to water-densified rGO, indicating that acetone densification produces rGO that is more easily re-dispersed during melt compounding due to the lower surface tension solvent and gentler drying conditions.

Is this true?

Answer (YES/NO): NO